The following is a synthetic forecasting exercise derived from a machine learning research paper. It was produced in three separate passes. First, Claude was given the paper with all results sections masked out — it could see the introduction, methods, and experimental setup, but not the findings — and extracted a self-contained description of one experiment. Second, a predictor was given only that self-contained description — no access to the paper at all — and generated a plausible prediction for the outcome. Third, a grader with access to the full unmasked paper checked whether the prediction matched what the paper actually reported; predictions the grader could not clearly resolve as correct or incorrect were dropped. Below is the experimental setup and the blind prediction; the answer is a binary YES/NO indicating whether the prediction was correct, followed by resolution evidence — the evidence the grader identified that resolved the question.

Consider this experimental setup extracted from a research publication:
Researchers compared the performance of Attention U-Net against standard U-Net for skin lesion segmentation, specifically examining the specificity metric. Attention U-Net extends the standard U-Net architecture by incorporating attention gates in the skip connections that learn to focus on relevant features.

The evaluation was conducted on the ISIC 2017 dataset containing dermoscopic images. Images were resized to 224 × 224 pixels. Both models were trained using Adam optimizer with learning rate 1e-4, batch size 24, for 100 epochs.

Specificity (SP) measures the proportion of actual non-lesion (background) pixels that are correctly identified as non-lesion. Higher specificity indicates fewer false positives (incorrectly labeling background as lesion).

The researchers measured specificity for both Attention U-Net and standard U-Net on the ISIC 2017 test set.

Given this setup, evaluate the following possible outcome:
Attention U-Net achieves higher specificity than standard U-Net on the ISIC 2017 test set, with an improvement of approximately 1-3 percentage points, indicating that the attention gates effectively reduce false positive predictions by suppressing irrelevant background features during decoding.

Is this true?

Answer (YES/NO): NO